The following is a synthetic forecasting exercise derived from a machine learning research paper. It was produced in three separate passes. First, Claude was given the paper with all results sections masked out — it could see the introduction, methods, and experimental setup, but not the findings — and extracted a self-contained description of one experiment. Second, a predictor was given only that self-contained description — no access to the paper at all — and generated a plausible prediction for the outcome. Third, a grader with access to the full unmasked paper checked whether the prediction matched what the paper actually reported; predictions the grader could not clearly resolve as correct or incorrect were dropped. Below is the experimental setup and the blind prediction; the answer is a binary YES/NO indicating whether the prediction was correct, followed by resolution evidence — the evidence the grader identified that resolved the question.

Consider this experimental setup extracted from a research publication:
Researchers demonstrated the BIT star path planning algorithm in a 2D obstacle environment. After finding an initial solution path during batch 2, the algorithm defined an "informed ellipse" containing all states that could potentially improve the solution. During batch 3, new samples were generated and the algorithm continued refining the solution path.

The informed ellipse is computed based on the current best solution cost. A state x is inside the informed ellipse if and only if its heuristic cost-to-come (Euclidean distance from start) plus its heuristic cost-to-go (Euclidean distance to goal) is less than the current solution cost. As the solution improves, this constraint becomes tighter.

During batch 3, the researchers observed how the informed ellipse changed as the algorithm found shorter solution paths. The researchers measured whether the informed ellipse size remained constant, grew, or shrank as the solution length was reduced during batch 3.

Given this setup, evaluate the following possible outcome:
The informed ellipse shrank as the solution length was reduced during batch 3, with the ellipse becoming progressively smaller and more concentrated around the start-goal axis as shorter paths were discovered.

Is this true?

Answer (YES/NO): YES